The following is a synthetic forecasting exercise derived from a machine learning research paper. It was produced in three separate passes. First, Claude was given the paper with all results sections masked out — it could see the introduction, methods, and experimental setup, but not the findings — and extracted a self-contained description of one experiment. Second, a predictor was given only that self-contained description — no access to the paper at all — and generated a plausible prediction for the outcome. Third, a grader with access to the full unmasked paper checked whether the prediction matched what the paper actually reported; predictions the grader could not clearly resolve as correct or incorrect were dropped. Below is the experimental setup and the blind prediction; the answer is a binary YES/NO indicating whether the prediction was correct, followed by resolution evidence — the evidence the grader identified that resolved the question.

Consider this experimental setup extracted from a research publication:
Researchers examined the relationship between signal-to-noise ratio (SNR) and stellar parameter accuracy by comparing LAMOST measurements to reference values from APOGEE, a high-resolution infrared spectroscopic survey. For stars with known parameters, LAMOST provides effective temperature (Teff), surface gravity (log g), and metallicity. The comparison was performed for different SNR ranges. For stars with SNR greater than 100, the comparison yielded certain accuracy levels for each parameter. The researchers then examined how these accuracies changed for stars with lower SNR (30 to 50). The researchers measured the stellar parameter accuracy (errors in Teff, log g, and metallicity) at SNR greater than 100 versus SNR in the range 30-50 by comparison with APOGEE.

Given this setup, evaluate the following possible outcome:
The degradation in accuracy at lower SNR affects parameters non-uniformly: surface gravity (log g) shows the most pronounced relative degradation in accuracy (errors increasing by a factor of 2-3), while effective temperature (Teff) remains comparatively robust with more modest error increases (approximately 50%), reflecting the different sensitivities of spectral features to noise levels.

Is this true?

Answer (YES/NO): NO